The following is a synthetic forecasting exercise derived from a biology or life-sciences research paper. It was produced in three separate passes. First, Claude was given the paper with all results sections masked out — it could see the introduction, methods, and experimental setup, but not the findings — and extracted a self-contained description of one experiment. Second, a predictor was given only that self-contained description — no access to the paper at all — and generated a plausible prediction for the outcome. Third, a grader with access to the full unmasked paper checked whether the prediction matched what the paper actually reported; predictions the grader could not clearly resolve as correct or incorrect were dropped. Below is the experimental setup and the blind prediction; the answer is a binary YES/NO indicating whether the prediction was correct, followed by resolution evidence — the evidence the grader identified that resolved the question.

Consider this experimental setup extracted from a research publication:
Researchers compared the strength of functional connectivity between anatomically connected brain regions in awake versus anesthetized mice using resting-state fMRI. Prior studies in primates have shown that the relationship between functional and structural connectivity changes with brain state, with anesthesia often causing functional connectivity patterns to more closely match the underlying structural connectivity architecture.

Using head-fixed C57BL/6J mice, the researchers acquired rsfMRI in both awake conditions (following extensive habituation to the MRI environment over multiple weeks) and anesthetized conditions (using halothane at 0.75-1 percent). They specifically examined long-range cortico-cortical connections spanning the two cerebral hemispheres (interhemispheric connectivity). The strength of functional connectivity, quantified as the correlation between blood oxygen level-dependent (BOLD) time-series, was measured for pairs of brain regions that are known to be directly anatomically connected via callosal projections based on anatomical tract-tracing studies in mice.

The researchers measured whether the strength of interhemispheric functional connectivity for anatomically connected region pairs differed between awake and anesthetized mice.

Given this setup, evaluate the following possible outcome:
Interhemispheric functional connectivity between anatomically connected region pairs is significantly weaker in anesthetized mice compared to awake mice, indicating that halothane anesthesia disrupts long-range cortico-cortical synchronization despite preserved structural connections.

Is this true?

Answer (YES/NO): NO